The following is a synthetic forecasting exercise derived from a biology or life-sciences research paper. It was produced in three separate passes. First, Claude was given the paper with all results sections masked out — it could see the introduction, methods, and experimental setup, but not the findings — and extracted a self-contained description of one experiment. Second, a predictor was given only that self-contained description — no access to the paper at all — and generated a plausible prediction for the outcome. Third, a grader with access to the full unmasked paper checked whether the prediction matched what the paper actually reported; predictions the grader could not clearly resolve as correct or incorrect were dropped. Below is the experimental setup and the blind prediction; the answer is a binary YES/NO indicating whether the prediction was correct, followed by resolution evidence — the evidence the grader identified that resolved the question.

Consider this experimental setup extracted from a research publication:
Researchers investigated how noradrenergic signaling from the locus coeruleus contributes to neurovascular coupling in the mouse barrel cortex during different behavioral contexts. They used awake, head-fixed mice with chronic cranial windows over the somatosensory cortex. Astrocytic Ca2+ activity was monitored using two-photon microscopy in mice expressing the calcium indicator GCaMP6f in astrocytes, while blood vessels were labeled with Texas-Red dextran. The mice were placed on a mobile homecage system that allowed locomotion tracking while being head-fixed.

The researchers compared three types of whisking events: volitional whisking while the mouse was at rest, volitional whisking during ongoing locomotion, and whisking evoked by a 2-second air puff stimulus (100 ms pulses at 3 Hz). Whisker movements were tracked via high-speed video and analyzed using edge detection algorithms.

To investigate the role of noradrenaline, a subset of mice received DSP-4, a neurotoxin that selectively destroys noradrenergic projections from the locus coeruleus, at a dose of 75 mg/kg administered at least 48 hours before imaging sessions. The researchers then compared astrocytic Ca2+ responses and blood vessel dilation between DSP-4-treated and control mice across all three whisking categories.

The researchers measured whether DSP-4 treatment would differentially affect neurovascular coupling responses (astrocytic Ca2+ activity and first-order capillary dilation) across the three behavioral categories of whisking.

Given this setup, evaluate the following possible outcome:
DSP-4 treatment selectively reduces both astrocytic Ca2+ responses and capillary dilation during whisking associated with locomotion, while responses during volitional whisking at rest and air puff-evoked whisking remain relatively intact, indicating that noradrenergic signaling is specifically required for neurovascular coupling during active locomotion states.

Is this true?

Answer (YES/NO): NO